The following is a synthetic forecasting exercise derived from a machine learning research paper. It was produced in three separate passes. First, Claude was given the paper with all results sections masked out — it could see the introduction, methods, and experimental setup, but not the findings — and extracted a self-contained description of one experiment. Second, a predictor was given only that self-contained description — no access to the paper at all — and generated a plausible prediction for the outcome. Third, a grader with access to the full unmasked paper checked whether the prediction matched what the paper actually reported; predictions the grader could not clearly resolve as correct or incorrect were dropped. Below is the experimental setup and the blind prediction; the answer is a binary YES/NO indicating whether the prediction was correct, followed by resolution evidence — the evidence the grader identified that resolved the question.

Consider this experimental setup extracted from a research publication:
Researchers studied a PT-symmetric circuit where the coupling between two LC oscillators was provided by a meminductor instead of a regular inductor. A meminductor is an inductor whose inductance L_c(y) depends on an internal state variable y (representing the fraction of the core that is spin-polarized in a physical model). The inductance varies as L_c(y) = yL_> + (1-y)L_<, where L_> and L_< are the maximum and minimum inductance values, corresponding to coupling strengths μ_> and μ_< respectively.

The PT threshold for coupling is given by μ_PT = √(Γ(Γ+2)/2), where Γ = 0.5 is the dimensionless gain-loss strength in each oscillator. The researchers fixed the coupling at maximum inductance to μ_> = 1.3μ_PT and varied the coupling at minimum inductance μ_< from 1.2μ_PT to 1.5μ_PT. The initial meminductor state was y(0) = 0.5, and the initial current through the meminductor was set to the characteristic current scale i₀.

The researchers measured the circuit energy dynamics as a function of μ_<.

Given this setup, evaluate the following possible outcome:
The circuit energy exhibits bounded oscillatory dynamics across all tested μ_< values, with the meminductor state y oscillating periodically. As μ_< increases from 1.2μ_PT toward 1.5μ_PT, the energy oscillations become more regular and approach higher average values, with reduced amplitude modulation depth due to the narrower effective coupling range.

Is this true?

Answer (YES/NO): NO